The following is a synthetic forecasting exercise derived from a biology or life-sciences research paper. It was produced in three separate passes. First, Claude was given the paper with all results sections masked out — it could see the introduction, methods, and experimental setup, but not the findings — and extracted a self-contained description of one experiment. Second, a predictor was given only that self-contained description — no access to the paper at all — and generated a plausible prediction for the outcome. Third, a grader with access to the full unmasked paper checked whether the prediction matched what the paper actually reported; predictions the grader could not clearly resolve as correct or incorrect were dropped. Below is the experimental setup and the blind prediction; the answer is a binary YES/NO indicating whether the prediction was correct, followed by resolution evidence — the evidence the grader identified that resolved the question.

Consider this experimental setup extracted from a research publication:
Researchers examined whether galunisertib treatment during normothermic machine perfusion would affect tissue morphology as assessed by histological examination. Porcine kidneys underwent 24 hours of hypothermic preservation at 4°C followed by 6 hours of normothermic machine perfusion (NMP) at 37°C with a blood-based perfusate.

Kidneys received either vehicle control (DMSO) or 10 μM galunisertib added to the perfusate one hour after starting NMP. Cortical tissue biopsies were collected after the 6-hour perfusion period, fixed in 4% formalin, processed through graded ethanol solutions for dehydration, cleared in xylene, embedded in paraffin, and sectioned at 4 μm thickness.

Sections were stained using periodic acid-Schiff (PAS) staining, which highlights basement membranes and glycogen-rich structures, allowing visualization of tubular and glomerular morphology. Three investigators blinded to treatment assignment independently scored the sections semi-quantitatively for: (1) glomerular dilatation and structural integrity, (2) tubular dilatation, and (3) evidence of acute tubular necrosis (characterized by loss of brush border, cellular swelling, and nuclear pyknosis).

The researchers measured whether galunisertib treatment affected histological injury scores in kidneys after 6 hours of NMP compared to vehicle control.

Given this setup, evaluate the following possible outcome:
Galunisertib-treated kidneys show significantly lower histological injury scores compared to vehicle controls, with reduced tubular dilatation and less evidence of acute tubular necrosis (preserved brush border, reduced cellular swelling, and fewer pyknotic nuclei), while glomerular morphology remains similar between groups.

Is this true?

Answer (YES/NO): NO